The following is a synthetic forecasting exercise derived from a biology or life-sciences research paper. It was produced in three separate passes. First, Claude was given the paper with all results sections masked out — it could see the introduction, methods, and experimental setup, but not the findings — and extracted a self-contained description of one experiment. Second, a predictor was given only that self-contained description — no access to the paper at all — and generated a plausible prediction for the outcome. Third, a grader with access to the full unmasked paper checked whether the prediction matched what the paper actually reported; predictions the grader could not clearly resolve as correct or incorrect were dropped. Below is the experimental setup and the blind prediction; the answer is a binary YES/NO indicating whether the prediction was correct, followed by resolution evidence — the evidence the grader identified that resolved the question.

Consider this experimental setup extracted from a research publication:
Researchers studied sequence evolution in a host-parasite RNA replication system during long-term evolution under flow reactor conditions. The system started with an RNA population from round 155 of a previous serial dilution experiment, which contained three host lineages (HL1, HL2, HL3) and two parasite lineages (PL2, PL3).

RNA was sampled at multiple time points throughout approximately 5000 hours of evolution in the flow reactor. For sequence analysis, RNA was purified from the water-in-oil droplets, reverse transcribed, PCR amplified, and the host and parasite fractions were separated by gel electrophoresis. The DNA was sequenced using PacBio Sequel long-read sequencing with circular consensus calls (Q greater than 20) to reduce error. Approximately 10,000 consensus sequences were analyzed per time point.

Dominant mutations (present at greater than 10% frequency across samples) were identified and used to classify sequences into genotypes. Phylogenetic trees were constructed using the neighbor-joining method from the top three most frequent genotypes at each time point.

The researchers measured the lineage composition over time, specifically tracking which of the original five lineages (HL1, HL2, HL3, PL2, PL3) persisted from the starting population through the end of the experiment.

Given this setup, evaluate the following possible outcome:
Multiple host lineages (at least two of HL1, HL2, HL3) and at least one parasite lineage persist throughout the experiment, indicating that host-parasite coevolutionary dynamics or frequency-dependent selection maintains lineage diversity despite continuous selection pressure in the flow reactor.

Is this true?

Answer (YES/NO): NO